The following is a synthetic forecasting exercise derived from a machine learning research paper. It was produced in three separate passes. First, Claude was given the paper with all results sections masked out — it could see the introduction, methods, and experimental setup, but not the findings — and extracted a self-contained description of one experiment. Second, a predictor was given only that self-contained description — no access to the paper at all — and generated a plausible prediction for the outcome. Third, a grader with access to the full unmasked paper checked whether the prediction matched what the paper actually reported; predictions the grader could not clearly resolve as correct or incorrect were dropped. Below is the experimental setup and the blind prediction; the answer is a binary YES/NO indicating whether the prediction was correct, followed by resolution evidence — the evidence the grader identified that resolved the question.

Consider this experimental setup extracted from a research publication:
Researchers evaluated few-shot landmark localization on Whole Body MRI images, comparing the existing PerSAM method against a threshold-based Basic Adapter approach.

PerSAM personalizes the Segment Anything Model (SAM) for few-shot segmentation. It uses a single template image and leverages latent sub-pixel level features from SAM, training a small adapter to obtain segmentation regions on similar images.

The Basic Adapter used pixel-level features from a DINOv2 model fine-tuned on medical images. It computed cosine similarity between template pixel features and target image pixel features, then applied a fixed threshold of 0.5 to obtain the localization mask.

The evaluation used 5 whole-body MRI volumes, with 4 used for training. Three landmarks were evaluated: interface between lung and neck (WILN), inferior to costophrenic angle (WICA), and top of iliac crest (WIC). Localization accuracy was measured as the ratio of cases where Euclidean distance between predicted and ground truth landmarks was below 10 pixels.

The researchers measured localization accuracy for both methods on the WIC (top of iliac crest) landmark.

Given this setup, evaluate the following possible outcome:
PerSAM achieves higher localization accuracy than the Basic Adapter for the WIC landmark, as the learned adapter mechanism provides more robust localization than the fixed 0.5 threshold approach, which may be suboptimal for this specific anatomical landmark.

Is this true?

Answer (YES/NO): NO